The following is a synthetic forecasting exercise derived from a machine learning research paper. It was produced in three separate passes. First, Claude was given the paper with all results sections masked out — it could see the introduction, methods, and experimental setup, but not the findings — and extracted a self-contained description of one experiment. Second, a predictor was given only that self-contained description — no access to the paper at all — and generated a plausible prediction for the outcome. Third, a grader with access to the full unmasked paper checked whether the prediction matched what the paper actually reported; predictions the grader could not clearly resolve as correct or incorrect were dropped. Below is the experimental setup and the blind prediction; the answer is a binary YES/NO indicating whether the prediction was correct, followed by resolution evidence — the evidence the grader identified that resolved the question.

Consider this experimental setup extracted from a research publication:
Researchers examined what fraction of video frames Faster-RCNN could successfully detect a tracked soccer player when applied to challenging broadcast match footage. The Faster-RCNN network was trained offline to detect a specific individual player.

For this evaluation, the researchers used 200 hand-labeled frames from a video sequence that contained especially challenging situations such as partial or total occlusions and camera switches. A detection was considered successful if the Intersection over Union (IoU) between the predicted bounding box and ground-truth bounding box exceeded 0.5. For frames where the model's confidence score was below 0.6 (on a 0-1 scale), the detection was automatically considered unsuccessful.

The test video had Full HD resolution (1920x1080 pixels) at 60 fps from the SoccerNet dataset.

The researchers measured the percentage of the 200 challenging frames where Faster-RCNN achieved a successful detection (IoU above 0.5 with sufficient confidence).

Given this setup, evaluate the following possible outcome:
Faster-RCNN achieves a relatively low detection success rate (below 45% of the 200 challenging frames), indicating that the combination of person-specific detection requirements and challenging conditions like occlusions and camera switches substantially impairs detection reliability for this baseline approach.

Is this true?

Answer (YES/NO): NO